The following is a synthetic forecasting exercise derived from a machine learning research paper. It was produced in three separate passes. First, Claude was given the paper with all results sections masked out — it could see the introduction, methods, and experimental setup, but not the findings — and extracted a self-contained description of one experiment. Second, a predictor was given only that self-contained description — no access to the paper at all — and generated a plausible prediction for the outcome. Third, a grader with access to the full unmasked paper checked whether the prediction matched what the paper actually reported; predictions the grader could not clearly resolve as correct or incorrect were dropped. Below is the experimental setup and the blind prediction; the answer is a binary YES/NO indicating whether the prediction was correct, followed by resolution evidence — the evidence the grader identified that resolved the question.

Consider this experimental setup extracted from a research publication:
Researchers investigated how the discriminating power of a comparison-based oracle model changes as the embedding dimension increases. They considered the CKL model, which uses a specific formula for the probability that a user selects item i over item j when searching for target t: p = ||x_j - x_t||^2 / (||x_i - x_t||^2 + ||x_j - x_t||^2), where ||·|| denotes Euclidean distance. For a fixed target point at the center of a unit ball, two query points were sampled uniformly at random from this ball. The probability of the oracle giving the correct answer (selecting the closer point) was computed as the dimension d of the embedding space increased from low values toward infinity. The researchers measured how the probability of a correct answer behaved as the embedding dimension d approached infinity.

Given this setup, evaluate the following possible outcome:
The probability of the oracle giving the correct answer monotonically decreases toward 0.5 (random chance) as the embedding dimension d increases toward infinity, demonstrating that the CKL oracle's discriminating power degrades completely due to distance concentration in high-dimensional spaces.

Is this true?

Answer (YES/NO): YES